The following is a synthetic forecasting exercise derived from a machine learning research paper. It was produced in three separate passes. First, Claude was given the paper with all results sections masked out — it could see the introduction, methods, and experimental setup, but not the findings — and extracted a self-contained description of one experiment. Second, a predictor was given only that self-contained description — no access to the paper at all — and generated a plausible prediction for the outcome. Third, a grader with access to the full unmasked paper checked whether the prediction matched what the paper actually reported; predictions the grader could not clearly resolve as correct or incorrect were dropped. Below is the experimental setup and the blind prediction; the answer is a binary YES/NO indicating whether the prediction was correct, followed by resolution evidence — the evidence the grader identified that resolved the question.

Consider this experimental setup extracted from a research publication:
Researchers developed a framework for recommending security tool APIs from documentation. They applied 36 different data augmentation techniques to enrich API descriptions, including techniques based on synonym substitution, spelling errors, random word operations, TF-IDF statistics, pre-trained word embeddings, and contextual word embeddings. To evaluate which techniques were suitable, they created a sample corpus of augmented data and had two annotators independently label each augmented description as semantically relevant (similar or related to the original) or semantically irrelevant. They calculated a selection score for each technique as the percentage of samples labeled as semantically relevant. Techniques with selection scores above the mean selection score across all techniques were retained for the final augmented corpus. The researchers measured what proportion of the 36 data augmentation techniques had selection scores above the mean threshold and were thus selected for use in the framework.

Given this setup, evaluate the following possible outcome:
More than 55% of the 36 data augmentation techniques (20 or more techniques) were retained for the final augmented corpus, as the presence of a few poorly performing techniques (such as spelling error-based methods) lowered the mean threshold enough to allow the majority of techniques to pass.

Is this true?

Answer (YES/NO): NO